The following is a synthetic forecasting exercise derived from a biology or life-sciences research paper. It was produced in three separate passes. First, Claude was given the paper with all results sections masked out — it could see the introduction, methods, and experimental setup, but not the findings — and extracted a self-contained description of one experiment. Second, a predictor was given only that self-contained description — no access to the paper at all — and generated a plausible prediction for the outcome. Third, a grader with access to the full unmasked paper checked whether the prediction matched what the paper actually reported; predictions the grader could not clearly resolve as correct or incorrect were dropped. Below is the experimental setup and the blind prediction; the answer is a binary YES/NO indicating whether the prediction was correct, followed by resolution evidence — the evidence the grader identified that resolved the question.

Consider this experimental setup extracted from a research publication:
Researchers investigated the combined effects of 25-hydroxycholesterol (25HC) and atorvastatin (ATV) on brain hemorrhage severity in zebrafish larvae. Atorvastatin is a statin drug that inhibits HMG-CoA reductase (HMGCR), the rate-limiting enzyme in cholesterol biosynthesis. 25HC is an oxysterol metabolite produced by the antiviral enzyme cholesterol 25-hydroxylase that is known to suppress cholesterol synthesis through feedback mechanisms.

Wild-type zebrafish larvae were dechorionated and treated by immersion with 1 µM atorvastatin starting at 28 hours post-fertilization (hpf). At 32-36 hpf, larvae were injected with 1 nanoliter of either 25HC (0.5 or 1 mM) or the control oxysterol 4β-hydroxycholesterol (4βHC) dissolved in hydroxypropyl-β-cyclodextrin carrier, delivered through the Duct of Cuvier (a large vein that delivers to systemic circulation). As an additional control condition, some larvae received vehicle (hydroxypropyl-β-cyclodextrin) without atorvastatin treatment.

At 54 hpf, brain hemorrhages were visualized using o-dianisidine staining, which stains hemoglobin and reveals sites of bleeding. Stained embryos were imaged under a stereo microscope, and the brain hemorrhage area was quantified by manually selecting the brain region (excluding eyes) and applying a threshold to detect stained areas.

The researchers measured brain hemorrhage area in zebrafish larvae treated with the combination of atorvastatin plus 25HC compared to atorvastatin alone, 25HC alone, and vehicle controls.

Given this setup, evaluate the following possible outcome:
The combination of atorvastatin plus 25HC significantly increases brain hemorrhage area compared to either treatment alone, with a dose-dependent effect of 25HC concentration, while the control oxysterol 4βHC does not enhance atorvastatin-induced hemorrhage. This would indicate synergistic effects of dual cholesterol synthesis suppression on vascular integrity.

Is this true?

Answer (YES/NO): NO